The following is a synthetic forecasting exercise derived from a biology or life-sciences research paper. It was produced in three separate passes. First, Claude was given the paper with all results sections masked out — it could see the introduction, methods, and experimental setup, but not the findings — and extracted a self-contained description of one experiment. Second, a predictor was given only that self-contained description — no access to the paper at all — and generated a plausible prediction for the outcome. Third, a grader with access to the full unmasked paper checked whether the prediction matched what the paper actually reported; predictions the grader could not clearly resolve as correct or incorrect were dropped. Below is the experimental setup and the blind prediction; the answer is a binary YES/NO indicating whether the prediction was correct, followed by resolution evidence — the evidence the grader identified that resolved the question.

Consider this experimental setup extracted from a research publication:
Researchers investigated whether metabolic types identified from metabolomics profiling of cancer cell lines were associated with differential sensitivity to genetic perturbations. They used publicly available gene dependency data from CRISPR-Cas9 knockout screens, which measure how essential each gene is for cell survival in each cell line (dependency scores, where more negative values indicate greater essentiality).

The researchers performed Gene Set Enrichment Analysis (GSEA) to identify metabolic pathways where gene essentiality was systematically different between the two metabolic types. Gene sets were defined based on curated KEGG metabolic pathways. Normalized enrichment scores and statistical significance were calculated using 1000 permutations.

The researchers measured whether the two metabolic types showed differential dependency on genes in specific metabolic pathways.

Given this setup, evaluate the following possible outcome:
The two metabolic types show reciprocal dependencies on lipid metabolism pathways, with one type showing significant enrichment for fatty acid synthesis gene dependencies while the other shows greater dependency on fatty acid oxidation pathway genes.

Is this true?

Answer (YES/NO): NO